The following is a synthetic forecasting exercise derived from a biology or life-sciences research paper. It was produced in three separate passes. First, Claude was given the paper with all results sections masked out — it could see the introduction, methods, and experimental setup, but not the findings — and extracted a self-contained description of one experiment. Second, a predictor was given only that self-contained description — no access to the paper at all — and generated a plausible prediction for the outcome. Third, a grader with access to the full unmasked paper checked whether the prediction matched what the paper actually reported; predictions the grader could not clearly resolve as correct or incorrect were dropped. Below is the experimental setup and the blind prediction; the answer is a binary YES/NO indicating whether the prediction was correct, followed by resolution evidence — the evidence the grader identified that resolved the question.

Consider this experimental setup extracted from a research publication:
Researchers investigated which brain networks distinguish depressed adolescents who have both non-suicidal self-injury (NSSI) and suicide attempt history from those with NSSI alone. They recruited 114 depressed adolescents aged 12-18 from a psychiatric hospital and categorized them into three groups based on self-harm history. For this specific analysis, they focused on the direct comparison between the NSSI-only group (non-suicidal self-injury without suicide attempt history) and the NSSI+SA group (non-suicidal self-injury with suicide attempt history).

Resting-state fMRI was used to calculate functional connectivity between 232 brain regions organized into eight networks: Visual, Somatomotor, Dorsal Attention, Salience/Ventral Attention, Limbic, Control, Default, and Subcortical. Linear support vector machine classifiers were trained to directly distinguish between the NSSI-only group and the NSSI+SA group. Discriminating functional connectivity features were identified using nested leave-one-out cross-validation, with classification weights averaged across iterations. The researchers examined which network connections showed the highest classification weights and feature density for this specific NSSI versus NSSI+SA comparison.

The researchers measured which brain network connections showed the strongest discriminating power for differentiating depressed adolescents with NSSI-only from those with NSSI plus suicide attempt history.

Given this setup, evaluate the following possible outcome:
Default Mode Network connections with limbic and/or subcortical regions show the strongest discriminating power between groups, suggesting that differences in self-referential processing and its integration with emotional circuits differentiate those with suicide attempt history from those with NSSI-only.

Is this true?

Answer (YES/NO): NO